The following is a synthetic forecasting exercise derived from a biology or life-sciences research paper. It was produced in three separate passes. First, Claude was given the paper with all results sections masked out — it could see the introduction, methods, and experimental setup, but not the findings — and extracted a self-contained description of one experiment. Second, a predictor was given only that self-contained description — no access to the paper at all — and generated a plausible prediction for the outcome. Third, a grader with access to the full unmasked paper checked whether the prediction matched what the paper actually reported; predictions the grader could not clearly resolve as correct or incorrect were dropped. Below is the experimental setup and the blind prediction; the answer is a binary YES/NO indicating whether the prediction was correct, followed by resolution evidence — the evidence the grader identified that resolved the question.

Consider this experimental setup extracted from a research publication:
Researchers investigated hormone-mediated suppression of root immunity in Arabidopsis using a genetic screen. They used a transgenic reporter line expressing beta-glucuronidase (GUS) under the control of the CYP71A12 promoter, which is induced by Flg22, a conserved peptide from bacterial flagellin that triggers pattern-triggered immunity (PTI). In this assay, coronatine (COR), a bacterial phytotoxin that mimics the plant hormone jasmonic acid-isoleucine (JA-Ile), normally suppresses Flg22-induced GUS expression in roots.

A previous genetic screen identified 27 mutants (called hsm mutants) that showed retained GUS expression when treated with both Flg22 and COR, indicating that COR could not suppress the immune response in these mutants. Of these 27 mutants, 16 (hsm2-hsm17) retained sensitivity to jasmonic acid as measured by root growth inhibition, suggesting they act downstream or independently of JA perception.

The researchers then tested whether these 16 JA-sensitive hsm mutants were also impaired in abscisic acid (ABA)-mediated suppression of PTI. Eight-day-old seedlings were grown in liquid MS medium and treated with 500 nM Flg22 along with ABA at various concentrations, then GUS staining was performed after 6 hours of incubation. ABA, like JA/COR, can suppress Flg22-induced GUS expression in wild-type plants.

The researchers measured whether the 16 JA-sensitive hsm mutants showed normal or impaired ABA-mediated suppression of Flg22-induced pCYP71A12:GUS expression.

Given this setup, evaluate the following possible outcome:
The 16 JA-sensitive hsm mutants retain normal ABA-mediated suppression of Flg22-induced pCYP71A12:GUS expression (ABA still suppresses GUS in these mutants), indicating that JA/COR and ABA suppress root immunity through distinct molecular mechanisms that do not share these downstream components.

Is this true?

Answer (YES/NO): NO